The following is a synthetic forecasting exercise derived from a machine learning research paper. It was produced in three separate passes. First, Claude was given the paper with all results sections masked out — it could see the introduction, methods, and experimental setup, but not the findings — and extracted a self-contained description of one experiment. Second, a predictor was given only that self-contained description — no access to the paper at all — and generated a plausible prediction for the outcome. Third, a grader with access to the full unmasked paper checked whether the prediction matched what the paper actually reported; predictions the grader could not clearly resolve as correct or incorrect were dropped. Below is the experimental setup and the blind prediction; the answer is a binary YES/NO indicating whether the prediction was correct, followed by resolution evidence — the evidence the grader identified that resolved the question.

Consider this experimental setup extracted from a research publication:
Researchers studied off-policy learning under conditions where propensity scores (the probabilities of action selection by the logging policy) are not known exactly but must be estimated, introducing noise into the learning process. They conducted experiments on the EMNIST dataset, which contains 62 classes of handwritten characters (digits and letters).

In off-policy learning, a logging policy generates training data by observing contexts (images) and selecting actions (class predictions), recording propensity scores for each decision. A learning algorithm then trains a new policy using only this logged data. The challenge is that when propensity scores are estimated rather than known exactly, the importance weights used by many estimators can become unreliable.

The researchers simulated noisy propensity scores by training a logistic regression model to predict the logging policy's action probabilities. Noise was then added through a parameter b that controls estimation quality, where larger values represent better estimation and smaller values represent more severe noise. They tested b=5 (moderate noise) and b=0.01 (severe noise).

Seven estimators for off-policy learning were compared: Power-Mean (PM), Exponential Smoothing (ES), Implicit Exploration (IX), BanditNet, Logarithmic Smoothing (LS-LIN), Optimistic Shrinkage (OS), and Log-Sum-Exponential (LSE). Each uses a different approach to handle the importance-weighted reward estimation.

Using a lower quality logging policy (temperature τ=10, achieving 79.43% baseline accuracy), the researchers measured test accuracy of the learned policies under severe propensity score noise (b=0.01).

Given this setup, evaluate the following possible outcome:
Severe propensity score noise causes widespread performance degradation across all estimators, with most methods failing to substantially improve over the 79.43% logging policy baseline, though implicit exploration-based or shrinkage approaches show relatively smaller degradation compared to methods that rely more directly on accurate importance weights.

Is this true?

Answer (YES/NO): NO